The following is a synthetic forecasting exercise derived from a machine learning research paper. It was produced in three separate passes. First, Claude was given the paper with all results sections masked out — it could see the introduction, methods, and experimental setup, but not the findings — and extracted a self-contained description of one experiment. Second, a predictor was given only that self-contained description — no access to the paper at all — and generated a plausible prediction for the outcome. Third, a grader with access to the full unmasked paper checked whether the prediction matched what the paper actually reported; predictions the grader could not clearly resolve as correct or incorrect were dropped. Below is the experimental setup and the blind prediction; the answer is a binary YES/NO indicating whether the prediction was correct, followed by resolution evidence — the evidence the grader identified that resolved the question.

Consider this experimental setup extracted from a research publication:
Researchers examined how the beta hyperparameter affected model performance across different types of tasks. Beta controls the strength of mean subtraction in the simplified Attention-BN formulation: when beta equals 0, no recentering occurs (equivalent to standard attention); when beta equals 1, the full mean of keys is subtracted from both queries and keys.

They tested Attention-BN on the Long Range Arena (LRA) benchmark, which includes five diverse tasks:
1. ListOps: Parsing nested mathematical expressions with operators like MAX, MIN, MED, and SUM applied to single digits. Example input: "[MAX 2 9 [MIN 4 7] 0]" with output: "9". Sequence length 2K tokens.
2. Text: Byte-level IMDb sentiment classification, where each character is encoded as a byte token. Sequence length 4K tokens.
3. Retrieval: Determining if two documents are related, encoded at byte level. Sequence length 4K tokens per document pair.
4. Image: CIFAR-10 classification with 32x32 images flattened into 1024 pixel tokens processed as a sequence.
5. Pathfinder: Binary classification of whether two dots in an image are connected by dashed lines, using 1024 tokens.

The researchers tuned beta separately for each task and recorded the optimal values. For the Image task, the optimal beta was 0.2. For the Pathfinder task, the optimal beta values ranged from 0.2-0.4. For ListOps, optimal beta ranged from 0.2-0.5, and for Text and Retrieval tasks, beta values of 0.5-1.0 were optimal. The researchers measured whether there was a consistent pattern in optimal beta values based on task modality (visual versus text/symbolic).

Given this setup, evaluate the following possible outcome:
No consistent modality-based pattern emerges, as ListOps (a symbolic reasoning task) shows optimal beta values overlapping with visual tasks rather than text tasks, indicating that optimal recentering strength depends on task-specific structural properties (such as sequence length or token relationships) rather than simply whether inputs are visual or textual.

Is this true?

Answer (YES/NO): NO